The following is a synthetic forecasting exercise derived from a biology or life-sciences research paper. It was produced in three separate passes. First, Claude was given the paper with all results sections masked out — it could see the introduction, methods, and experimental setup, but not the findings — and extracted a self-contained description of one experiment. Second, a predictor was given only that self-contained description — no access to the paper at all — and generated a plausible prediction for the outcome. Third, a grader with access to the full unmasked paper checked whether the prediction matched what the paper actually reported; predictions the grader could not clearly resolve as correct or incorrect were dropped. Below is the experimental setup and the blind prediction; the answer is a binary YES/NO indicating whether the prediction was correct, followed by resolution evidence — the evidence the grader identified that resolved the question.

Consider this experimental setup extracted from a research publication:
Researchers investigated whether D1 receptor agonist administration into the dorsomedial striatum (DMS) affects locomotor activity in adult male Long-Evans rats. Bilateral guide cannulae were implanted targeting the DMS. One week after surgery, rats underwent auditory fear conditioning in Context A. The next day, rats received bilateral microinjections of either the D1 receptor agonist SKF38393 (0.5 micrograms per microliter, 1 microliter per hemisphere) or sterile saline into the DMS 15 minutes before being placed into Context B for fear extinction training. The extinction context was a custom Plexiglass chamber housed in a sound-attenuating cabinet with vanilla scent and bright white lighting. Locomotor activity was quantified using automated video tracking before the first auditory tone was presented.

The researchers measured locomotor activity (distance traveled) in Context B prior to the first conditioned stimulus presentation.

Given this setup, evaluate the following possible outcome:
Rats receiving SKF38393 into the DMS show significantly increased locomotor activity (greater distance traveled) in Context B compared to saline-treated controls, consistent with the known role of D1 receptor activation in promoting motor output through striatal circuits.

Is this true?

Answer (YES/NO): YES